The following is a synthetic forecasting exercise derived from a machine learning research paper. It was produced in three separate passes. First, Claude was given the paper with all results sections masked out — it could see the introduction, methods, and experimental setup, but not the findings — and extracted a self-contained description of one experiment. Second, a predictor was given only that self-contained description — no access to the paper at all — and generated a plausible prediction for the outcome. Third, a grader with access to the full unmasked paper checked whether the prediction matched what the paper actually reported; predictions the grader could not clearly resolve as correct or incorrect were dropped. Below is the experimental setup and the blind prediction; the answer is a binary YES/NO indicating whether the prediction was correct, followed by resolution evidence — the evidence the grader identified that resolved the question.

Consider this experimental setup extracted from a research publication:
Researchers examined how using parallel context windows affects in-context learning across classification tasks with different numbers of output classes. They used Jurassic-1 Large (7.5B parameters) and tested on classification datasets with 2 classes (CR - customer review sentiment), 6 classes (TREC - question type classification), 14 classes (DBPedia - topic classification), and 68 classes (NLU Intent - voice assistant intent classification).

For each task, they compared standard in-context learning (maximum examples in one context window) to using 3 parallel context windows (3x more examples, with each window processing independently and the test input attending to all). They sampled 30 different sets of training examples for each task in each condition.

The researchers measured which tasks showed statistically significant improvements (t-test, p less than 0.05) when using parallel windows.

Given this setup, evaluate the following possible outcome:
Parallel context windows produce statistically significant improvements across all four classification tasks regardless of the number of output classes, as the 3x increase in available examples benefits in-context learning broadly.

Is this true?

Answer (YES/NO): NO